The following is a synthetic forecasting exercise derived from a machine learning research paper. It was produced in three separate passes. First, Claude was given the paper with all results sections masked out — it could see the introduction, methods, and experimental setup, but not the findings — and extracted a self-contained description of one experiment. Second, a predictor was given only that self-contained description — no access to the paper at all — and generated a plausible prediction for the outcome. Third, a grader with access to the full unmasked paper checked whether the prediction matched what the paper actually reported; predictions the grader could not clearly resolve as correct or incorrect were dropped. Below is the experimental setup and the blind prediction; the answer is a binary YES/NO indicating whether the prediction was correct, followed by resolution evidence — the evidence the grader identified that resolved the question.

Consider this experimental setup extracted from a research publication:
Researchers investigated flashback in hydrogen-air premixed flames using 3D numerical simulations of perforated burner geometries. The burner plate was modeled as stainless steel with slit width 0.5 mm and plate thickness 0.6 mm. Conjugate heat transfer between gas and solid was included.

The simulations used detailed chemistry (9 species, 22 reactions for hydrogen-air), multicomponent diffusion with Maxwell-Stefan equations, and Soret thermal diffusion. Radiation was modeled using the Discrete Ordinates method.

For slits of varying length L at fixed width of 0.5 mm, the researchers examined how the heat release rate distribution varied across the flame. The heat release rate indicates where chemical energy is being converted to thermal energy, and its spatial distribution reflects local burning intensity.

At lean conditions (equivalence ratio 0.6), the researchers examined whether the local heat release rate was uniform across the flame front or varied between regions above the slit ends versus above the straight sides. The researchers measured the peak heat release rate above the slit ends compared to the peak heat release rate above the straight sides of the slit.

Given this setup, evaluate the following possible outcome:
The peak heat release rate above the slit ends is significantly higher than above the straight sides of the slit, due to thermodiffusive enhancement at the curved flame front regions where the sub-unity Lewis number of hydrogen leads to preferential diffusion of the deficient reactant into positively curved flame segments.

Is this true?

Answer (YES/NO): YES